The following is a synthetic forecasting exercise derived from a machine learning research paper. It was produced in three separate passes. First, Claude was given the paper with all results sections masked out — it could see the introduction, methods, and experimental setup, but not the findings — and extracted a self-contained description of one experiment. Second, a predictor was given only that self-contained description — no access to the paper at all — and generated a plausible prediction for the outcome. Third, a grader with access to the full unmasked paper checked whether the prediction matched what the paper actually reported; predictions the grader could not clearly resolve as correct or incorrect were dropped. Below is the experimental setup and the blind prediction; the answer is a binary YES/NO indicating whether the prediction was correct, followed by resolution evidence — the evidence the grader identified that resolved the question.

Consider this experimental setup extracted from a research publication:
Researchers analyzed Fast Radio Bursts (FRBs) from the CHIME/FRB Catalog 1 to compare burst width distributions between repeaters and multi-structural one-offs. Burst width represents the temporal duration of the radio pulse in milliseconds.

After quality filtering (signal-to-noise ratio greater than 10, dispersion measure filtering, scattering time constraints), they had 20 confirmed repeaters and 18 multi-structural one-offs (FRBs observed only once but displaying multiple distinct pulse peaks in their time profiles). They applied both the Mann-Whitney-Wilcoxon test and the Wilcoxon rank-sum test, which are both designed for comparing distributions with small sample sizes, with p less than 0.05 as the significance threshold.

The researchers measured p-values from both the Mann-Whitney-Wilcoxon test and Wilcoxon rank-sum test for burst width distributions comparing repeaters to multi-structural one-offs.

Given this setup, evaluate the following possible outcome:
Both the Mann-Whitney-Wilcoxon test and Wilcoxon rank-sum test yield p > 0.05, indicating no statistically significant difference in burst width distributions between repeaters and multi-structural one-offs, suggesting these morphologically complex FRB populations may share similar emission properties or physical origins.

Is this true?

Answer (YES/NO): NO